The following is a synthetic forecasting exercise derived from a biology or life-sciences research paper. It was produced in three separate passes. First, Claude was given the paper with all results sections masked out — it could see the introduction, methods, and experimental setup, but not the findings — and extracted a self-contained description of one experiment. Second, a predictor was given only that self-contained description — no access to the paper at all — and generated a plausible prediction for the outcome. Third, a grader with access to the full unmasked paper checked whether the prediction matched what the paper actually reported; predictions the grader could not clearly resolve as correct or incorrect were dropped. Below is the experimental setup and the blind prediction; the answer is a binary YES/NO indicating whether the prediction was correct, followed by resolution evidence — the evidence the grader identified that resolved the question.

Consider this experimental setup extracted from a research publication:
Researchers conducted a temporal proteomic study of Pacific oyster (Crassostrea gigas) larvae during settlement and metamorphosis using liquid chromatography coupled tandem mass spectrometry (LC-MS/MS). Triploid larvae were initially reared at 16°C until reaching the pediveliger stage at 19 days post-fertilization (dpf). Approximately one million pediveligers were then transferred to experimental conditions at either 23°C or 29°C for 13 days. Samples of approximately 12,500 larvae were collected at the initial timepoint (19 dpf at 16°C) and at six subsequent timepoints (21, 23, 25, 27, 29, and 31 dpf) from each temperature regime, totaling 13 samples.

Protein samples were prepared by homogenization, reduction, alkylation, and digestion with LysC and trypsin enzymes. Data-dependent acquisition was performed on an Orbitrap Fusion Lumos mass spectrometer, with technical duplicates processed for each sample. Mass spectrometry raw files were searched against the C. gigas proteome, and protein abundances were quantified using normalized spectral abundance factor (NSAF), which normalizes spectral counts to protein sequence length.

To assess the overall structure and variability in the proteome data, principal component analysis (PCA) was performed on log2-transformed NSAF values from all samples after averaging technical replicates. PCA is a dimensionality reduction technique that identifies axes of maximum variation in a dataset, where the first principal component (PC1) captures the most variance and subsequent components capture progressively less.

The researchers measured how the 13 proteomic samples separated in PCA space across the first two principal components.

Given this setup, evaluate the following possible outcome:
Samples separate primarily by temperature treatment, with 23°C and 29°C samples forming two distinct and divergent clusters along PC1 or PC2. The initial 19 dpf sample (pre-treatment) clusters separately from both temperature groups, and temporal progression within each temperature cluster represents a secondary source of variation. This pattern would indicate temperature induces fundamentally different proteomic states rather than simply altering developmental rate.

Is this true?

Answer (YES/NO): NO